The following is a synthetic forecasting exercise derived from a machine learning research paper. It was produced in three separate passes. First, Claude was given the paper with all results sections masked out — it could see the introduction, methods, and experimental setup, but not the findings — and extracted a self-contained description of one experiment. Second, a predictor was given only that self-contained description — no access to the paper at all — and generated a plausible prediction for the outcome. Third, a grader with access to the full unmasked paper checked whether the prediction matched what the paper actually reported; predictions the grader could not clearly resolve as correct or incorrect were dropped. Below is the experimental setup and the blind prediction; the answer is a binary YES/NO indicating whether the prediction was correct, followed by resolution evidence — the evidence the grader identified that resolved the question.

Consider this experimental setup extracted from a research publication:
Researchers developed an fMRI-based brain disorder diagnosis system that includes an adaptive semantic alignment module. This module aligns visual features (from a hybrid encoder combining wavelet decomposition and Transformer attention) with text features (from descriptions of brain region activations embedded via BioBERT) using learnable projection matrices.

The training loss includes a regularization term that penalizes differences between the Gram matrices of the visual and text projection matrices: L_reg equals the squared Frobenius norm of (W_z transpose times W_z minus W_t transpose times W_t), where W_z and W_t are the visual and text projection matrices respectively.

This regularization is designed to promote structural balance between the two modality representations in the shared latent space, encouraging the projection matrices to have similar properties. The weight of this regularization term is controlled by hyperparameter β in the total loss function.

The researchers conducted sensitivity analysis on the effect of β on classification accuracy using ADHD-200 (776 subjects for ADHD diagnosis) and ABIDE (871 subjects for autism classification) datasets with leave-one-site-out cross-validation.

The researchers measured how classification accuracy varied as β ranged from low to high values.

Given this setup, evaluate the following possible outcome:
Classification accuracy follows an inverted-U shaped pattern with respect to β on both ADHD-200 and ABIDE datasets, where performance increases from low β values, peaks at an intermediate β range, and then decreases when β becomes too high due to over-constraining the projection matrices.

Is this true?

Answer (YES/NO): YES